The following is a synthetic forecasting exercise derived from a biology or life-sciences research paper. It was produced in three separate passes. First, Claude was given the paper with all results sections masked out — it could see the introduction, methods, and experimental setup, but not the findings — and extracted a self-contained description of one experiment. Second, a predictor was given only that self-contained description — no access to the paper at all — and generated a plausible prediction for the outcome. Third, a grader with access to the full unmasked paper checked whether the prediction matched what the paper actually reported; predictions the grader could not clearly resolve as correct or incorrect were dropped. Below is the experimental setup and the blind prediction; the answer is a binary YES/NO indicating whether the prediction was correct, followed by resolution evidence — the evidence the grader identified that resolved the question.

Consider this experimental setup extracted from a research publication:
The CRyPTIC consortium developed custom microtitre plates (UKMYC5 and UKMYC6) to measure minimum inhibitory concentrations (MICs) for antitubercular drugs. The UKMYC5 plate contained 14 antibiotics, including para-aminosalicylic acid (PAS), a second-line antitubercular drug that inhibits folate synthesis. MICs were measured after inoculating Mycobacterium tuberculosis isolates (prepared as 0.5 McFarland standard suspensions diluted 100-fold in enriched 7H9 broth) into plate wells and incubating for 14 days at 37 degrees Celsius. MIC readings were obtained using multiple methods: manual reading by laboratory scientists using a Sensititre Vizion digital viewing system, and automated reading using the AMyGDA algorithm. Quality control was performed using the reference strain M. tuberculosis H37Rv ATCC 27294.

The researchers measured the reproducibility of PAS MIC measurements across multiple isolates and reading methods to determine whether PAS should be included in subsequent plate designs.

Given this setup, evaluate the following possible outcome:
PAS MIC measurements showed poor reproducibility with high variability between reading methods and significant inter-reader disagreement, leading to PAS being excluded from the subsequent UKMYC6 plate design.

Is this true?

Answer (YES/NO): NO